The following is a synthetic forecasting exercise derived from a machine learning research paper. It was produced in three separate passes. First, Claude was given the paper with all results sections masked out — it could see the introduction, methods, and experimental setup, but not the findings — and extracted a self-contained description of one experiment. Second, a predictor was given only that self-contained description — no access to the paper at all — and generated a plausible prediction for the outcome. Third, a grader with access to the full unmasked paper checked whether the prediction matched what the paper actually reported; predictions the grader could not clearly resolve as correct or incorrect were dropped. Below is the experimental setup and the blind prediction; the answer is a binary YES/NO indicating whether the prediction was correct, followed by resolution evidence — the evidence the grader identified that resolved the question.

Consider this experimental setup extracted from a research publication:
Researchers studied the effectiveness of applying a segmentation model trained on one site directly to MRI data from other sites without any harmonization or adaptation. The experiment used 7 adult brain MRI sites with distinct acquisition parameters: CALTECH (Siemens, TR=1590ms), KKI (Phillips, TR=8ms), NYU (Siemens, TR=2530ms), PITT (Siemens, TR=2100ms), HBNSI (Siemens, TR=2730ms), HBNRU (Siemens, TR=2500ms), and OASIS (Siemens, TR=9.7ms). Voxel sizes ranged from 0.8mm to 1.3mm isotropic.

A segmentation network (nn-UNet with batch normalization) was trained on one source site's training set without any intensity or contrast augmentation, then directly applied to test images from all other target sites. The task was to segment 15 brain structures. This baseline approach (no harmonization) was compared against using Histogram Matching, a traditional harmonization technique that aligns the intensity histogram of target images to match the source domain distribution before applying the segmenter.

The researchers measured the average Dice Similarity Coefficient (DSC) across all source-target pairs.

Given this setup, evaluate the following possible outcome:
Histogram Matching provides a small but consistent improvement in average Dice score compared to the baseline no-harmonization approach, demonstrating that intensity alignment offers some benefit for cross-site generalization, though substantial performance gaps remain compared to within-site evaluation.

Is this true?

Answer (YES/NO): NO